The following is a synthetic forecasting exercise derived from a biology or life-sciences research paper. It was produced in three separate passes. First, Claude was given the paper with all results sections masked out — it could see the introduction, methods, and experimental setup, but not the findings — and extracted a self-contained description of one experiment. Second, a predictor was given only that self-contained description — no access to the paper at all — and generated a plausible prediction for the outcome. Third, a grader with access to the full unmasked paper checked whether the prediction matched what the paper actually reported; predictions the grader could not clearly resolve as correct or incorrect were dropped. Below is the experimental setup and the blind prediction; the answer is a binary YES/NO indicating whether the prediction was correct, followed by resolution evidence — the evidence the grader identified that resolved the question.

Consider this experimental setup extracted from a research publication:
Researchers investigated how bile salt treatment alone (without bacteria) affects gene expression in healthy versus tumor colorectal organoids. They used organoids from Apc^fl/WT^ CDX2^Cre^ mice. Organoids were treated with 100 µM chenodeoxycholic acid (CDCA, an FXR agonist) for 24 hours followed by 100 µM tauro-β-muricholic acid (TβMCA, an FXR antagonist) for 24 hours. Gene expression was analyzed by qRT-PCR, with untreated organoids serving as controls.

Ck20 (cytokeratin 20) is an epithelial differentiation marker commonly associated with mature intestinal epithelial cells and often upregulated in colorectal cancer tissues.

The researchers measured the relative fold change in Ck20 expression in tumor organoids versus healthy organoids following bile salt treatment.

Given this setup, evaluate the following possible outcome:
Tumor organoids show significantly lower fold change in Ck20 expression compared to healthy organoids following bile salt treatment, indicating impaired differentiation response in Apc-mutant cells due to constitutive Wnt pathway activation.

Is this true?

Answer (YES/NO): NO